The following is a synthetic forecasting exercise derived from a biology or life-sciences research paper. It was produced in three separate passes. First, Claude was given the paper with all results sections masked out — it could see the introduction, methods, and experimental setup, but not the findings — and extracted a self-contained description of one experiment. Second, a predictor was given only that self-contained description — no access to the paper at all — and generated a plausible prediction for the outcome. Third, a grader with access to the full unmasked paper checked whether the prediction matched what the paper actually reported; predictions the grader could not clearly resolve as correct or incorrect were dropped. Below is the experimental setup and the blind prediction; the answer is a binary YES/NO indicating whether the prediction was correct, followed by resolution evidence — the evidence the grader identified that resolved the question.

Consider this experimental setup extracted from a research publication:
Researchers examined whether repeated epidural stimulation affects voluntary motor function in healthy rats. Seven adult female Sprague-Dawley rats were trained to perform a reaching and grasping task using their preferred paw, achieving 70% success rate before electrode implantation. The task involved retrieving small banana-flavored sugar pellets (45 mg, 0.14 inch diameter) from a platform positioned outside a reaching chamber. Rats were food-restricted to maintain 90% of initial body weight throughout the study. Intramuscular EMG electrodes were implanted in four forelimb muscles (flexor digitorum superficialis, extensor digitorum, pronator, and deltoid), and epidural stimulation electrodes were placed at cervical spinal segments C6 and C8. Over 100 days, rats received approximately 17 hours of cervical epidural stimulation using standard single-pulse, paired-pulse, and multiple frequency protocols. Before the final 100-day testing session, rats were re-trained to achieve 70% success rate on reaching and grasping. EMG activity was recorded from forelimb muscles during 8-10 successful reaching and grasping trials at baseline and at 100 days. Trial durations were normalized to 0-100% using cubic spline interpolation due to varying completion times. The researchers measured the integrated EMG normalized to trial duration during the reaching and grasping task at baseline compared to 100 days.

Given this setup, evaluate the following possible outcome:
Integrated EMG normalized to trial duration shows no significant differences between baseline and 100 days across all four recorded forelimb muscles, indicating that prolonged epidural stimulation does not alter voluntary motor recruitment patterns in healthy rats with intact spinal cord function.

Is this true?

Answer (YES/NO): NO